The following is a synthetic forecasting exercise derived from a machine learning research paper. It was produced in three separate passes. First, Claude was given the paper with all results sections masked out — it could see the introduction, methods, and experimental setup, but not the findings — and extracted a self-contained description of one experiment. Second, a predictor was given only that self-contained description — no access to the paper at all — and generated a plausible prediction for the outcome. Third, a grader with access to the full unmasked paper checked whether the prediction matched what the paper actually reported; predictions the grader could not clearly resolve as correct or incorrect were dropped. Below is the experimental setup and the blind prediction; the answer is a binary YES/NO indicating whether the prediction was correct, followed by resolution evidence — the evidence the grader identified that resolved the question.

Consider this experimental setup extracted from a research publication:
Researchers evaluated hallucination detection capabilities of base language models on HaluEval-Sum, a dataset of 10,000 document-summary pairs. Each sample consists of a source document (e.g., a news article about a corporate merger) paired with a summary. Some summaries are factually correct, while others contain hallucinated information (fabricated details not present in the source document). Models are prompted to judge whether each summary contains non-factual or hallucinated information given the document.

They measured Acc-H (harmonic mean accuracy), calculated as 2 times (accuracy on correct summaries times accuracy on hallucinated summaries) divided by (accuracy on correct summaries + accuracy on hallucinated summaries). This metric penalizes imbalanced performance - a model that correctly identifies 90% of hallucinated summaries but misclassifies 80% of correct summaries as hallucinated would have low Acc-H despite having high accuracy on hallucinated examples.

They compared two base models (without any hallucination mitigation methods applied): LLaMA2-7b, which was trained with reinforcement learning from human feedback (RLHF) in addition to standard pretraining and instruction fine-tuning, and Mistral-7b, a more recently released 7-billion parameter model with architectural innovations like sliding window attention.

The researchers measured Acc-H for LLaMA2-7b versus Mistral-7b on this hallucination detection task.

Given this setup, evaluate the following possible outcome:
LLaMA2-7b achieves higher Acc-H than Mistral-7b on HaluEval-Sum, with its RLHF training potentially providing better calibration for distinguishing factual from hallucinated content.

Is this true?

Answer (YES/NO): NO